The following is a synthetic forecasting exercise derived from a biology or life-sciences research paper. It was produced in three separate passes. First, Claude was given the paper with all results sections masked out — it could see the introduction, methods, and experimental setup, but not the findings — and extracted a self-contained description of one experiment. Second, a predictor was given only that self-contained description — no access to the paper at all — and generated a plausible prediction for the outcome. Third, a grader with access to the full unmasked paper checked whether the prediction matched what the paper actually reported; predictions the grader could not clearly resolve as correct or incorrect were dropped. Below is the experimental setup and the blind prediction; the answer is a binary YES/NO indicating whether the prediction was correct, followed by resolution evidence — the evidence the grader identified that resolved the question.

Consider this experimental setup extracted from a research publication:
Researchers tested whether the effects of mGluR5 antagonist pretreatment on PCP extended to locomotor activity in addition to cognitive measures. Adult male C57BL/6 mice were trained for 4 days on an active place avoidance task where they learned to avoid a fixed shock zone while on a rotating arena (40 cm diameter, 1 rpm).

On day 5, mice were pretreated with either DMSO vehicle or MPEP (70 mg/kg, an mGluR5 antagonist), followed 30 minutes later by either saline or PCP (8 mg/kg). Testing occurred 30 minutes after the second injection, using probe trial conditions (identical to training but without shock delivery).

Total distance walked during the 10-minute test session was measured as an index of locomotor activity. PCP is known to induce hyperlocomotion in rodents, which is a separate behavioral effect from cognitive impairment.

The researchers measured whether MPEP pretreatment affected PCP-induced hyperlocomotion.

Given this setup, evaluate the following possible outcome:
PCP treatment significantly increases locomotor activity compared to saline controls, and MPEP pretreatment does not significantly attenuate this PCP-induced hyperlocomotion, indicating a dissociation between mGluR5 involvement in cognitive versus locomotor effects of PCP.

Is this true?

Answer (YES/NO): NO